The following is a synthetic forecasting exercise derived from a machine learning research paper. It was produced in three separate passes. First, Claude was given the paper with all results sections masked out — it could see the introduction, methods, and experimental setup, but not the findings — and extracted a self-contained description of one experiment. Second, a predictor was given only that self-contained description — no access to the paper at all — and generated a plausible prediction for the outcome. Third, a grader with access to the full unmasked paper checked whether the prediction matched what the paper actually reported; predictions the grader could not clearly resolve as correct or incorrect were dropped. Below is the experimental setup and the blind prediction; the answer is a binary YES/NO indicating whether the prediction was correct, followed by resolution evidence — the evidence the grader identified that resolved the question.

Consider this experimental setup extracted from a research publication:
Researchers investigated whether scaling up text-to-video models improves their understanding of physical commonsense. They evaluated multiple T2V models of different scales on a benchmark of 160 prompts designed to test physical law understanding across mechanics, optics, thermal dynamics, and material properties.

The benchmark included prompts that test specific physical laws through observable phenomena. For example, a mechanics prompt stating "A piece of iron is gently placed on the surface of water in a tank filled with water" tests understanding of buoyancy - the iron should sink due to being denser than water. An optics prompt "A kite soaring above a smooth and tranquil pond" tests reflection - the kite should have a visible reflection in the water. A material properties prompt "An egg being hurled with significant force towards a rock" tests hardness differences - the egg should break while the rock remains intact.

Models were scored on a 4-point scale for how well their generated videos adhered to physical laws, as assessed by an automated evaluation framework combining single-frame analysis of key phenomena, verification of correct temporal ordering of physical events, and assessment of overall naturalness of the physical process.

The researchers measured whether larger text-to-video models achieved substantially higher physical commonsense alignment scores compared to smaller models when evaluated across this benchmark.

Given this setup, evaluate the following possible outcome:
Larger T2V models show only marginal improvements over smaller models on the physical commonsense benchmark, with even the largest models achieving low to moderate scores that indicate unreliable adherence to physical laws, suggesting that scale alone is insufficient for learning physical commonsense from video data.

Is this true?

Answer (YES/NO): YES